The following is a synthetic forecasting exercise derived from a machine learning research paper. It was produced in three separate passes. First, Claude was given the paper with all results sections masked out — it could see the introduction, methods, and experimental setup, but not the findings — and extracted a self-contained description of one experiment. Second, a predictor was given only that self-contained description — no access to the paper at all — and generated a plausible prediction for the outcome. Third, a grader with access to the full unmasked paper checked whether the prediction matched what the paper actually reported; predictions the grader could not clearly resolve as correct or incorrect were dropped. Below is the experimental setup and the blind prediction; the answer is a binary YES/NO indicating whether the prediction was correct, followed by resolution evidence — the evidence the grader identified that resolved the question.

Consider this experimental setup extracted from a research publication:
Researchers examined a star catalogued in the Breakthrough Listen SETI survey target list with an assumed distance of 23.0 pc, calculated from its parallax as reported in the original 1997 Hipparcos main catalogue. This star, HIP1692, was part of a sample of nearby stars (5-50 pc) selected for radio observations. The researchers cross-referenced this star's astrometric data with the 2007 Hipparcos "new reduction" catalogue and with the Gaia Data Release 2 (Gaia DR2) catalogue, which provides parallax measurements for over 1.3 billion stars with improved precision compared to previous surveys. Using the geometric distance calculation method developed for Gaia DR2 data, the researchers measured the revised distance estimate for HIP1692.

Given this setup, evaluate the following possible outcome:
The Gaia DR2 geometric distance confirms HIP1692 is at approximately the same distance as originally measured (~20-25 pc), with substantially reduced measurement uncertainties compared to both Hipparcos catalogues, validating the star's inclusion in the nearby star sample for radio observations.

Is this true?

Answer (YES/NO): NO